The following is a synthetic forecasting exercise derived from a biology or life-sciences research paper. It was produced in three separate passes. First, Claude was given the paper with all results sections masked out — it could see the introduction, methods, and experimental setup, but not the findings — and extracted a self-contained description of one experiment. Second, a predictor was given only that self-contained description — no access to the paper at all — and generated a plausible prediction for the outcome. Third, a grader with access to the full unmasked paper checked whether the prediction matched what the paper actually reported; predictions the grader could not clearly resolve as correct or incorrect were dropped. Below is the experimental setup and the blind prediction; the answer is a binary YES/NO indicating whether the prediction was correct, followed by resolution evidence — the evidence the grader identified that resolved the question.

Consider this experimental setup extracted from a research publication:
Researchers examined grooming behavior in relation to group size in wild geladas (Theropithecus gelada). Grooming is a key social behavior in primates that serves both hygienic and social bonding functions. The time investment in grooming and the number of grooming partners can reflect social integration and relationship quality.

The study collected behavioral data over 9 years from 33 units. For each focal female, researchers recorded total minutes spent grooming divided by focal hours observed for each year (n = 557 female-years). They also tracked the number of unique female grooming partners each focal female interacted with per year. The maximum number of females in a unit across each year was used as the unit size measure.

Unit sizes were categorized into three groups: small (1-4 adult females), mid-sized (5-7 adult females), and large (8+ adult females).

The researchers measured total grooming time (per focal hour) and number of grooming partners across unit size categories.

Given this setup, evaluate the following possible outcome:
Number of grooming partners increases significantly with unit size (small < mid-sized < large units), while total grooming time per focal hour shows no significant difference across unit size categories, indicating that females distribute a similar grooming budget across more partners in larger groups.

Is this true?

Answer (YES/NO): NO